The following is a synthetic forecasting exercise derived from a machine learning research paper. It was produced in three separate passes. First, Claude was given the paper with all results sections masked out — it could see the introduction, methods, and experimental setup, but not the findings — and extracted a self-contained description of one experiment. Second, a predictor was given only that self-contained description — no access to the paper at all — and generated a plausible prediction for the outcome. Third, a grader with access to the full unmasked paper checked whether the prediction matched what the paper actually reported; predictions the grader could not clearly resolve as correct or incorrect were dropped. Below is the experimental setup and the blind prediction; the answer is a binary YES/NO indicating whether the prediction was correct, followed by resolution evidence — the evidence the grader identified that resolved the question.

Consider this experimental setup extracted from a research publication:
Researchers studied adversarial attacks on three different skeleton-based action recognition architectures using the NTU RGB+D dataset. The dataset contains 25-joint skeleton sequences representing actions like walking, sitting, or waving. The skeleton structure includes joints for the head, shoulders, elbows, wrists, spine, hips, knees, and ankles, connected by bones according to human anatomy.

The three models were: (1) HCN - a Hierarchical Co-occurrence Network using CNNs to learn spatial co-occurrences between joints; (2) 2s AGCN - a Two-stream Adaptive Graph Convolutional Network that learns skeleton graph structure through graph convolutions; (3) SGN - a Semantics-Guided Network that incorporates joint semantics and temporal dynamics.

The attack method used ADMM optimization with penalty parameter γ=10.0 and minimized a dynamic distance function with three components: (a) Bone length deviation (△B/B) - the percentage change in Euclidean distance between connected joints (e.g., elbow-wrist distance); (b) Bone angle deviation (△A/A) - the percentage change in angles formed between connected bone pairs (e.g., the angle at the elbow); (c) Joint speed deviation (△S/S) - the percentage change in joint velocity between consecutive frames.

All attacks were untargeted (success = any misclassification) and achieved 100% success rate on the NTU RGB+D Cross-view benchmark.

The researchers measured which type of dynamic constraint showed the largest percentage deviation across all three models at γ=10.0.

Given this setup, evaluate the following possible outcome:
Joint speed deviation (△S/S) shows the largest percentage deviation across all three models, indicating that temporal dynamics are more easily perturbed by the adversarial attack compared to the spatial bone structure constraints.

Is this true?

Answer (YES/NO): NO